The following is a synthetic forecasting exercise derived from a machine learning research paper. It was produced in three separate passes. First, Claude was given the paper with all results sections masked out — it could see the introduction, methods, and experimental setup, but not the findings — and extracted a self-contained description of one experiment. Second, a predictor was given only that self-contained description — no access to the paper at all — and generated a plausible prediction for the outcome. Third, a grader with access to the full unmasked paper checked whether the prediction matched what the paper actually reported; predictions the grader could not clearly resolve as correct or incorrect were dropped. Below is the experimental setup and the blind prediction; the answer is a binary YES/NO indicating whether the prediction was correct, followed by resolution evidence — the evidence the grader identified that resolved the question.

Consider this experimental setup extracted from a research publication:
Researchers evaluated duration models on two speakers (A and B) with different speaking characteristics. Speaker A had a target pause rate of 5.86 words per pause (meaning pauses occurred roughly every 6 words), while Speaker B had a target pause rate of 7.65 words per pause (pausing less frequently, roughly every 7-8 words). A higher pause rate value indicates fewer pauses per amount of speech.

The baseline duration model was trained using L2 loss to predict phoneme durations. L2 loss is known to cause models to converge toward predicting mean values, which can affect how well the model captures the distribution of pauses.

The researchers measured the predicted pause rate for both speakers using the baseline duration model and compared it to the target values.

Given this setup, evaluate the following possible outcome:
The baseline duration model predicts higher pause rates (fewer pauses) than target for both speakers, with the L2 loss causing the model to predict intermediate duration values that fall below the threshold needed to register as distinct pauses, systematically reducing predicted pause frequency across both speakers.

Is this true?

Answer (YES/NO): YES